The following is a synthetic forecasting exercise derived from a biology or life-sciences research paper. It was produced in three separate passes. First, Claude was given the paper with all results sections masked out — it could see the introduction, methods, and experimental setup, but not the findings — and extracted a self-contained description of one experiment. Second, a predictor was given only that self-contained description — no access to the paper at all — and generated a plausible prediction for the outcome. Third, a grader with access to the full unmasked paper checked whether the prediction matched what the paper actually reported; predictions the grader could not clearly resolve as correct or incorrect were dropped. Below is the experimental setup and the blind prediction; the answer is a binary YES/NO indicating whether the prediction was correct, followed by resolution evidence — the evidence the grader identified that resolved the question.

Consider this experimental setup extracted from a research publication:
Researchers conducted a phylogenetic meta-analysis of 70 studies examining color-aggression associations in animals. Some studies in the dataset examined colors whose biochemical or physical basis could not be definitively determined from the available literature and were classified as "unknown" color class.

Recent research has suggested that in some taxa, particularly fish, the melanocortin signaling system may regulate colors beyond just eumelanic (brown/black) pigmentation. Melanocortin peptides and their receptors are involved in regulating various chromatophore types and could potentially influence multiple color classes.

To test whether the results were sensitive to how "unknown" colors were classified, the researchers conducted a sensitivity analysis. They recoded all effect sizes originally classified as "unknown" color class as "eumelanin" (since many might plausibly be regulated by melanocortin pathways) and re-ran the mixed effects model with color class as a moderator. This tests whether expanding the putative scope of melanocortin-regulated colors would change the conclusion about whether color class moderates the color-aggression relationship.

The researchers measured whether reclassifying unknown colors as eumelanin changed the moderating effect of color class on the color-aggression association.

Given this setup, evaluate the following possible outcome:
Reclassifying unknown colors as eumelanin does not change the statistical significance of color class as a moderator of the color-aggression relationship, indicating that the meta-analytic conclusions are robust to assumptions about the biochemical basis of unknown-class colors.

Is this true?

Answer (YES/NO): YES